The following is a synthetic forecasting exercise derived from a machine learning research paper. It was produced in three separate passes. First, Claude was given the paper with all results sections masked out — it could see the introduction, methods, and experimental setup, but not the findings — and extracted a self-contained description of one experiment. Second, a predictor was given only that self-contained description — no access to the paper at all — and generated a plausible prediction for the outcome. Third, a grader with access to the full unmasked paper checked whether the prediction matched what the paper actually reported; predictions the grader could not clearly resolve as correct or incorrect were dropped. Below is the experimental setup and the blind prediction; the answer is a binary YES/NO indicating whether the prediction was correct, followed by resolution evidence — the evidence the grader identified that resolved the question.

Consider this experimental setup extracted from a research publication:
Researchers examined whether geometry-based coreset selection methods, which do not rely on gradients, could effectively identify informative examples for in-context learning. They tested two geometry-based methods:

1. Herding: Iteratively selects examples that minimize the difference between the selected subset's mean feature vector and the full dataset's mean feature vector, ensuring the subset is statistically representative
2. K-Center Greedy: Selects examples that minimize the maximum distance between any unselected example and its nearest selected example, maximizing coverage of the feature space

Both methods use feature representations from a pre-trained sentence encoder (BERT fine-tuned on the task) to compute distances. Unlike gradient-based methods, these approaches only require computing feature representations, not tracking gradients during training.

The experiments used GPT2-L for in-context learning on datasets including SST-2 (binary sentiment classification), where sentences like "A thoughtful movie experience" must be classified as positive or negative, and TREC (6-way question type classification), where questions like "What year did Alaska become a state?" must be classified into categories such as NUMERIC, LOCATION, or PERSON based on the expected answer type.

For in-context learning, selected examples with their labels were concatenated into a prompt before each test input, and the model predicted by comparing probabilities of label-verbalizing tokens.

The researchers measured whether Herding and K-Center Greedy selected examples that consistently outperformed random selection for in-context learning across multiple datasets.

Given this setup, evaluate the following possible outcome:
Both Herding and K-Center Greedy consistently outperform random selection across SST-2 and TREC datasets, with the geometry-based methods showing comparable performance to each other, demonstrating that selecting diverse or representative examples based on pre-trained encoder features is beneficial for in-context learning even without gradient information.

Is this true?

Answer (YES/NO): NO